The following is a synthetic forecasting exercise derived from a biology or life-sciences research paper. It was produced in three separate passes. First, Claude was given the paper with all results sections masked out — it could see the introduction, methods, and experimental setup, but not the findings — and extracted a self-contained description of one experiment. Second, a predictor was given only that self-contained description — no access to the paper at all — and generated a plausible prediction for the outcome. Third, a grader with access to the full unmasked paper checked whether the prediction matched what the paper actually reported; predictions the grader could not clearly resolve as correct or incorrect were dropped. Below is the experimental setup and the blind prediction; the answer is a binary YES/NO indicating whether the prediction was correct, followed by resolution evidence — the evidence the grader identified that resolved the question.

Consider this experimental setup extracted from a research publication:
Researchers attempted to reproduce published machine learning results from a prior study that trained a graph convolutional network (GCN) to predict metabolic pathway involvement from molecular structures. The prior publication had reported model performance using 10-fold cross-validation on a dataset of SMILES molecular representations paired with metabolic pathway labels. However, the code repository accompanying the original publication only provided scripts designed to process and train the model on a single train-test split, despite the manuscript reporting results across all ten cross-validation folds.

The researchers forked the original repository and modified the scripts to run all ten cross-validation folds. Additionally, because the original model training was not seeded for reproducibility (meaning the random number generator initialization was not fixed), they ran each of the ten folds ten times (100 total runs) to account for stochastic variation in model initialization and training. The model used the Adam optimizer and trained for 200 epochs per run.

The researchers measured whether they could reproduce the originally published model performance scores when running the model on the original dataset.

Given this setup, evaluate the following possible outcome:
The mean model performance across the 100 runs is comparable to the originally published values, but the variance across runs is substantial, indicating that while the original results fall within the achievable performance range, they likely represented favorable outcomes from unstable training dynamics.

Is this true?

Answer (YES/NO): NO